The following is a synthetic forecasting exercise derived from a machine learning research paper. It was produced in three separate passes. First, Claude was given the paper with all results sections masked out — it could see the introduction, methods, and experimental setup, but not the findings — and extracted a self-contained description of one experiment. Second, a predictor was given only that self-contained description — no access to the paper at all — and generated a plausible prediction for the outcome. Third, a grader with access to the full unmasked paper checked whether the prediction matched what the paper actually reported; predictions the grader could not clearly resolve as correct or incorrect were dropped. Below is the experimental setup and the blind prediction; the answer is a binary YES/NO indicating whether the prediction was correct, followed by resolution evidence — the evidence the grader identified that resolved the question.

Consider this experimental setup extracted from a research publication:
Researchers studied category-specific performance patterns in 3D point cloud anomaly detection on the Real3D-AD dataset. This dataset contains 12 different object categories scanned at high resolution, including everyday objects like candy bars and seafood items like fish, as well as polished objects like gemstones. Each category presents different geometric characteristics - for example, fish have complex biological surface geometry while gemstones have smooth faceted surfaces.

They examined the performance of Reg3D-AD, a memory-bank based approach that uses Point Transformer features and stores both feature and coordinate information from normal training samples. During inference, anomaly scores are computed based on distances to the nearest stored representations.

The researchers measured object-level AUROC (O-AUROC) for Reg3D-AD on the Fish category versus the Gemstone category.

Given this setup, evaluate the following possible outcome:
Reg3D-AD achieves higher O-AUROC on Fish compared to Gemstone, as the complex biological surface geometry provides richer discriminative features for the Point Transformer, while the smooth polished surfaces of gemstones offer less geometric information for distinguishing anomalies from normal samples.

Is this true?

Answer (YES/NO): YES